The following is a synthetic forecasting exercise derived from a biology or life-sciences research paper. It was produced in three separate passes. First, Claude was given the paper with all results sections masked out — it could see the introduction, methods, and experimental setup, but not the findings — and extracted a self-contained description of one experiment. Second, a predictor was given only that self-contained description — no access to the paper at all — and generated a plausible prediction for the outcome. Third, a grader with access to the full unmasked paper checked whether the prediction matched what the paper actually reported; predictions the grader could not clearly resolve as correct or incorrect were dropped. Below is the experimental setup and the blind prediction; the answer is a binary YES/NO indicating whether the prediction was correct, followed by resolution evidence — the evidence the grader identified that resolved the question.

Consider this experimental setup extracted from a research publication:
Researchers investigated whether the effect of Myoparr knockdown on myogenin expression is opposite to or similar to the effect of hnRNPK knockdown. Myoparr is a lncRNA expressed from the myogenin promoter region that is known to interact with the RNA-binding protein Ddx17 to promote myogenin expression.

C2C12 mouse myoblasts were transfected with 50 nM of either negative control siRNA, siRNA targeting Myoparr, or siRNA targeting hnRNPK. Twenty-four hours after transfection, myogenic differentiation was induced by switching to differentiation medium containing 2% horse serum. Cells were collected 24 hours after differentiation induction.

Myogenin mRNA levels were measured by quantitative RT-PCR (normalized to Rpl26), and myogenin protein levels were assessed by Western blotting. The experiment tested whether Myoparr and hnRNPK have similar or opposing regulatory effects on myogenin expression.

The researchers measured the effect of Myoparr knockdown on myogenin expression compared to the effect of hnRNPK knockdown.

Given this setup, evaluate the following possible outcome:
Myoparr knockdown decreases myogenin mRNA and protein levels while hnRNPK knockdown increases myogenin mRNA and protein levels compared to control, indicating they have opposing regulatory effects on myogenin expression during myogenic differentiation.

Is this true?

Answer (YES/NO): YES